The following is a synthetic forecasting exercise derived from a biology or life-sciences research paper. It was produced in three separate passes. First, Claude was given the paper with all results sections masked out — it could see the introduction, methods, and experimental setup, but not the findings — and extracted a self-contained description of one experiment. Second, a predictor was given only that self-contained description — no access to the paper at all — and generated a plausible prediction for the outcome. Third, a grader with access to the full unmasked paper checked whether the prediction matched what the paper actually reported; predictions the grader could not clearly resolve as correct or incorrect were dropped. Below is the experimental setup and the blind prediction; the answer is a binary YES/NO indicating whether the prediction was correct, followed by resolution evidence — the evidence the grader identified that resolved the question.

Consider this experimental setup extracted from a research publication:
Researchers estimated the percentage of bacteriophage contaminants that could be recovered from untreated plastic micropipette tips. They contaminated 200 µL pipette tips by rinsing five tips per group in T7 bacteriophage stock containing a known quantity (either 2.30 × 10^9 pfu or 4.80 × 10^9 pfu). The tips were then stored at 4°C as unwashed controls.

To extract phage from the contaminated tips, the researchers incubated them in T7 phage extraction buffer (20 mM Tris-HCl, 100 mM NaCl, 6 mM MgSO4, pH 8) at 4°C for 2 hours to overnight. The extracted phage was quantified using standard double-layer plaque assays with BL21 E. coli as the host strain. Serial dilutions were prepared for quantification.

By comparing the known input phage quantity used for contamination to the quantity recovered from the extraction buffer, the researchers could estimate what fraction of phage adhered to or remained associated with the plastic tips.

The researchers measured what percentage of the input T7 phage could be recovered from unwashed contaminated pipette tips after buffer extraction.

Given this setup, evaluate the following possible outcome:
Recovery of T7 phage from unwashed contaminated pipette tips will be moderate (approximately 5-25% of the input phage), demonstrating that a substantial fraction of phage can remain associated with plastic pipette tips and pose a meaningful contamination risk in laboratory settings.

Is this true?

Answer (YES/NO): NO